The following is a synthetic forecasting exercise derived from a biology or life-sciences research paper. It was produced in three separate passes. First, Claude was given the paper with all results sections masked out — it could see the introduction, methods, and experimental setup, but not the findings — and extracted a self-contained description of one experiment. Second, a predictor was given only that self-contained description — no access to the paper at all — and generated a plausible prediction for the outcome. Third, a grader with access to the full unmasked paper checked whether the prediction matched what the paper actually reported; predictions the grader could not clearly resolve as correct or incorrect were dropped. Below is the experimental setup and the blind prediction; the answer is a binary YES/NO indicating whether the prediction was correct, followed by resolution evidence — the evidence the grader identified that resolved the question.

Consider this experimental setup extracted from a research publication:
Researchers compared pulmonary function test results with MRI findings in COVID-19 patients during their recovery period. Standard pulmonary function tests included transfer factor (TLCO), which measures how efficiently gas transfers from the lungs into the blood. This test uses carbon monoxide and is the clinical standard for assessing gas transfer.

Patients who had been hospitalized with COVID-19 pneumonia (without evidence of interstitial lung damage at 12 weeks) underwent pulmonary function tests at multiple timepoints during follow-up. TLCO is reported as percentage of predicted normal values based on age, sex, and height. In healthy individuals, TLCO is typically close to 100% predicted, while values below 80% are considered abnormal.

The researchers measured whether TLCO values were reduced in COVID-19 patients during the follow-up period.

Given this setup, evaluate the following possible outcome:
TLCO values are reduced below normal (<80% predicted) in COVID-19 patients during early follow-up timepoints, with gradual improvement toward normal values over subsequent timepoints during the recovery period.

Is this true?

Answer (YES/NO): YES